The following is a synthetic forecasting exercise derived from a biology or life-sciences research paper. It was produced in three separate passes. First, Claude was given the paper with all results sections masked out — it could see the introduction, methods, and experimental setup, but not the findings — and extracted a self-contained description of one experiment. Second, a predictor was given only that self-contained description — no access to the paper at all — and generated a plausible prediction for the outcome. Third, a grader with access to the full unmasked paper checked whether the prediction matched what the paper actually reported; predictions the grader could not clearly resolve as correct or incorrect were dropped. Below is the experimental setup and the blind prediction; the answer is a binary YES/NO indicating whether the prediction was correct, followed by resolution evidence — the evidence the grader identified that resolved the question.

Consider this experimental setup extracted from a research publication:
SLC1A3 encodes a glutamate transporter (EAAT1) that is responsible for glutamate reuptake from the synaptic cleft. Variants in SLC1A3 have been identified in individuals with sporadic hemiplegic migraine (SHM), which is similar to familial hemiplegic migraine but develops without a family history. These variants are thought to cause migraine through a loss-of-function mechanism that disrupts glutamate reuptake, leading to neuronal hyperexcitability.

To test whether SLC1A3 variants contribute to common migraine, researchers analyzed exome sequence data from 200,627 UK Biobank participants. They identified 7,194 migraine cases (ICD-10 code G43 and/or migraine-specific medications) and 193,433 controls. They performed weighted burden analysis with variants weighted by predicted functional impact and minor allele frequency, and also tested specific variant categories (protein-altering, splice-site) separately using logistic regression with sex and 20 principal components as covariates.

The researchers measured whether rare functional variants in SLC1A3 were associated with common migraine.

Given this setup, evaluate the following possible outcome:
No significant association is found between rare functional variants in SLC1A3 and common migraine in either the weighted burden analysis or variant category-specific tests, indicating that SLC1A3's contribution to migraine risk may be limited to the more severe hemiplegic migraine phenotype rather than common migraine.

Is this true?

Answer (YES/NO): YES